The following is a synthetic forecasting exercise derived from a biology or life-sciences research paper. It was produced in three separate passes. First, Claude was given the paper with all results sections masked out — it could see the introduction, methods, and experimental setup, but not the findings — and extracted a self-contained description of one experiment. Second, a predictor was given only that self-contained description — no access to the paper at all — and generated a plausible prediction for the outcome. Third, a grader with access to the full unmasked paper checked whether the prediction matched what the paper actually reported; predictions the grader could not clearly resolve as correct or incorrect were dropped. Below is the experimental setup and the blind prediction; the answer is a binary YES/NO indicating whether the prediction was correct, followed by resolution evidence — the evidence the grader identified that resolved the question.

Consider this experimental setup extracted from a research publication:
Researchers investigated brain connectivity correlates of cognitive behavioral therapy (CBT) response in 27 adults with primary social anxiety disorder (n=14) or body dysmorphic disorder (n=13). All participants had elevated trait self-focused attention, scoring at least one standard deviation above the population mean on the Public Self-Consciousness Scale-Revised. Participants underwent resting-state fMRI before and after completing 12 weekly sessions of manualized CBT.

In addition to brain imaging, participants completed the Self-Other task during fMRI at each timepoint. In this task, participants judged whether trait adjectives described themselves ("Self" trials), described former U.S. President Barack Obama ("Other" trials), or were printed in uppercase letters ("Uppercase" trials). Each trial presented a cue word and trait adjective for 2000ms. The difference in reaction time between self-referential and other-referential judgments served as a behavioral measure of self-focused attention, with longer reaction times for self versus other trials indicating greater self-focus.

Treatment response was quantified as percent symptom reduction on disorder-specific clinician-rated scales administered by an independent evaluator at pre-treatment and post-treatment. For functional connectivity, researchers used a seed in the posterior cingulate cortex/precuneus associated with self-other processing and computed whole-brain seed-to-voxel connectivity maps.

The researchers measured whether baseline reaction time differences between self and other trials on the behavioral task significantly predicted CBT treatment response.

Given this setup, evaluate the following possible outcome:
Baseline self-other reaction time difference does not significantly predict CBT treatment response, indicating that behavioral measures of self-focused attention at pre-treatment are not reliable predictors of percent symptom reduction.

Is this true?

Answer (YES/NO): YES